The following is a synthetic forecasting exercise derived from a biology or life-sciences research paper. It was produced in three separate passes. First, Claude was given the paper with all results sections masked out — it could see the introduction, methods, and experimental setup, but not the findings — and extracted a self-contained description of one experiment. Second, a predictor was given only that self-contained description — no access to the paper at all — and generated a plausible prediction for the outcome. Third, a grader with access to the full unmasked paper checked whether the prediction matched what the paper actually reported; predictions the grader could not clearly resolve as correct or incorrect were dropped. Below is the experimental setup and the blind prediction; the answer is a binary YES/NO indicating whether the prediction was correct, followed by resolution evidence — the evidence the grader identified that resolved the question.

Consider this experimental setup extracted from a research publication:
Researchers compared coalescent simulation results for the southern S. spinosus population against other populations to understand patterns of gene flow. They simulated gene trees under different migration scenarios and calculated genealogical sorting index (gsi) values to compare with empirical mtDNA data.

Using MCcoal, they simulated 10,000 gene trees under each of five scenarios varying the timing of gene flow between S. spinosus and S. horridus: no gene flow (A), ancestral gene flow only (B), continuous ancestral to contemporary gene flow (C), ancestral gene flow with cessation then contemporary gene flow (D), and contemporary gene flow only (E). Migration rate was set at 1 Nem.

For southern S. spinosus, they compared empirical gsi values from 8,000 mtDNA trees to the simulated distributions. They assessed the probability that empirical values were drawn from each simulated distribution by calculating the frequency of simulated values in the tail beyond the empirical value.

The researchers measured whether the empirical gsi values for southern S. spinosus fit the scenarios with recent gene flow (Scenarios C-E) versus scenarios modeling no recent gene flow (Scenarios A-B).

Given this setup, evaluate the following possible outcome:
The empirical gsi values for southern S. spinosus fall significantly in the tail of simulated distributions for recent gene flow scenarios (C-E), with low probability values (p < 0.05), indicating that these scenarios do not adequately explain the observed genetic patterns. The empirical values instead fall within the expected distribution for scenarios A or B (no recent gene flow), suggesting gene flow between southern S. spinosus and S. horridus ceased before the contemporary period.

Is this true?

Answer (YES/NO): YES